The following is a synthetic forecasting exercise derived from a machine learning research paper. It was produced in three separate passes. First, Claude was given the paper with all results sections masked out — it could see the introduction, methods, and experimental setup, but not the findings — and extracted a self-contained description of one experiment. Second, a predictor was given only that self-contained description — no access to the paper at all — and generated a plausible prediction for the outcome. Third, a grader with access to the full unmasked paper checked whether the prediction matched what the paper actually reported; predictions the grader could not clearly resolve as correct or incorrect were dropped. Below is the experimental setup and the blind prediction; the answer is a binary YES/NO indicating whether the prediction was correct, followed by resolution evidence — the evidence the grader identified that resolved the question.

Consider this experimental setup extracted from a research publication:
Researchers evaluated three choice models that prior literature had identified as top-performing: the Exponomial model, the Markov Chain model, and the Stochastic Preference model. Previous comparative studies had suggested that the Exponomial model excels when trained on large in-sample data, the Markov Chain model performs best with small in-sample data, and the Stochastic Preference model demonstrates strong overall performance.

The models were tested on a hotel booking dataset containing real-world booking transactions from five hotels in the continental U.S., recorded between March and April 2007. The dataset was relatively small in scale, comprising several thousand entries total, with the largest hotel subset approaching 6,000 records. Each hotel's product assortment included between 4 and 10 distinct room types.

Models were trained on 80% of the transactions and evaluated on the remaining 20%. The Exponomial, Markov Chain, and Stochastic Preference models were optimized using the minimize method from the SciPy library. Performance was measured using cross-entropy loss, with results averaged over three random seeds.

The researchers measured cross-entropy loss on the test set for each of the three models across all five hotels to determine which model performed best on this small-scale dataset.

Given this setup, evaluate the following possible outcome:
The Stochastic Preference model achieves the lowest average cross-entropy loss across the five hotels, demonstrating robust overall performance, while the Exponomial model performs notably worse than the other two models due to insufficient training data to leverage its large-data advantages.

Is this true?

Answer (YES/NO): NO